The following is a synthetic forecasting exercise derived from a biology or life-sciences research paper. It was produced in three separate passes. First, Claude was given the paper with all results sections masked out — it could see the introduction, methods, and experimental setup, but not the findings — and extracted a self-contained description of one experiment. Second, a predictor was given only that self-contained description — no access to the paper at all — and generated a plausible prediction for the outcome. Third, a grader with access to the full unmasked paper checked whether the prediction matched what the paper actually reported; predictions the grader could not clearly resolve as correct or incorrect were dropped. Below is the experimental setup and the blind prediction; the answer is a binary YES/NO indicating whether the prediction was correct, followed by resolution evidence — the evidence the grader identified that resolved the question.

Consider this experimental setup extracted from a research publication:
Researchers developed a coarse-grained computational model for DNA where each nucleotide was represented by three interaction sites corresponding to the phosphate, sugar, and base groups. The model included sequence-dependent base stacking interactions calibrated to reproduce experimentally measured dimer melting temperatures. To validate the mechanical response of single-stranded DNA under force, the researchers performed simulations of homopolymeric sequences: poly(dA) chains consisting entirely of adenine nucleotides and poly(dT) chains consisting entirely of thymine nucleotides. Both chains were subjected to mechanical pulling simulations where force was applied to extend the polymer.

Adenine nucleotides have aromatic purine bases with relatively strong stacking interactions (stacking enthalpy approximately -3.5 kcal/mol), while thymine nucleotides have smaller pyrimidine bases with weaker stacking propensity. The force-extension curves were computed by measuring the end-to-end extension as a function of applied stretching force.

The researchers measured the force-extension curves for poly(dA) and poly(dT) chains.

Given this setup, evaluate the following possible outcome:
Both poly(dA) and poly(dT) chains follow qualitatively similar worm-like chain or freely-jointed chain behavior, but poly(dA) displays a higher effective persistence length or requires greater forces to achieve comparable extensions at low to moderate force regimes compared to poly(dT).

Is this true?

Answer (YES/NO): NO